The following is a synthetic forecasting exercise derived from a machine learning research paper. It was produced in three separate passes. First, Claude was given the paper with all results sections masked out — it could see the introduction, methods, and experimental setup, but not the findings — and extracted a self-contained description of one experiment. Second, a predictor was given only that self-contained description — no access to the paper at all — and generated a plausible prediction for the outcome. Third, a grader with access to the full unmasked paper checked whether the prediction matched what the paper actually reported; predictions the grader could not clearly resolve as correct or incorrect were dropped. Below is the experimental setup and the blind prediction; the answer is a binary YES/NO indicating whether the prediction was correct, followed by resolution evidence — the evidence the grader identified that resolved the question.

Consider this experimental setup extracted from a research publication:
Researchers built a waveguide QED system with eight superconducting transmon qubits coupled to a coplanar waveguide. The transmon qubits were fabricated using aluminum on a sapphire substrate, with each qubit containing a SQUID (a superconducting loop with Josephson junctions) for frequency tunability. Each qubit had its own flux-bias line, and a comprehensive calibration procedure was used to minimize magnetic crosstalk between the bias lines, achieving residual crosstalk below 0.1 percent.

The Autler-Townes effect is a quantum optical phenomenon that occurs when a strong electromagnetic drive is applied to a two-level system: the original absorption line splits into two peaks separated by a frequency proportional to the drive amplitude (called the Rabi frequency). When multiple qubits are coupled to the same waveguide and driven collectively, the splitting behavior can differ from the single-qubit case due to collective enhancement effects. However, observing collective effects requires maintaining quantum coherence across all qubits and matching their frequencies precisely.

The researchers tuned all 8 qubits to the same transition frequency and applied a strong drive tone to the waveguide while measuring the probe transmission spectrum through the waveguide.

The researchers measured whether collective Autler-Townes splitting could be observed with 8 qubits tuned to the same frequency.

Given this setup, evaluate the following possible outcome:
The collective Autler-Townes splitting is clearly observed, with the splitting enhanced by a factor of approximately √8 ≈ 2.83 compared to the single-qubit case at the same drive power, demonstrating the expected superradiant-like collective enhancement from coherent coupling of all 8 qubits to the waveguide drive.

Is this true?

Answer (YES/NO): NO